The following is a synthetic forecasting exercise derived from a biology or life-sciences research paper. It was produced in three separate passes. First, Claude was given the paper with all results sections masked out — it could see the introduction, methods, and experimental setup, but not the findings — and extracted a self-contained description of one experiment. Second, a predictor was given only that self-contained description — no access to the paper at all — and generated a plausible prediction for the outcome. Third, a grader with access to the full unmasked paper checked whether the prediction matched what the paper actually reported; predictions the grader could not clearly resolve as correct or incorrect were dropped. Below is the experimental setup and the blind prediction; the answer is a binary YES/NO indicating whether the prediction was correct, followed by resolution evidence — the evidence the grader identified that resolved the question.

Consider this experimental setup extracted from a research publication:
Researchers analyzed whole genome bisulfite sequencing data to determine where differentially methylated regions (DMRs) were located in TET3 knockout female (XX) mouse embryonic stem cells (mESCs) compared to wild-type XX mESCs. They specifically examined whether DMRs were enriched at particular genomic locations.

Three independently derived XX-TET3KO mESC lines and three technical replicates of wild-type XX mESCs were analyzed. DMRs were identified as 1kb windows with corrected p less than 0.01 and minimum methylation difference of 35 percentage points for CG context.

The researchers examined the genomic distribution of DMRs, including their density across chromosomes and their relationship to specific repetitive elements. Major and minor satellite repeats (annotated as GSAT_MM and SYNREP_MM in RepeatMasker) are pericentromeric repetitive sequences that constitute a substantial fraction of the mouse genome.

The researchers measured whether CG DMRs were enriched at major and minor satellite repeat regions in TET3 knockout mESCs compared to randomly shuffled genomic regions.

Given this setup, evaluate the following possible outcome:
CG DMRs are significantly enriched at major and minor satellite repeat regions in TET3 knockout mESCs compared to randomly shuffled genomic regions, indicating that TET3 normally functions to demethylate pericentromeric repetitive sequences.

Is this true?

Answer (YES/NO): NO